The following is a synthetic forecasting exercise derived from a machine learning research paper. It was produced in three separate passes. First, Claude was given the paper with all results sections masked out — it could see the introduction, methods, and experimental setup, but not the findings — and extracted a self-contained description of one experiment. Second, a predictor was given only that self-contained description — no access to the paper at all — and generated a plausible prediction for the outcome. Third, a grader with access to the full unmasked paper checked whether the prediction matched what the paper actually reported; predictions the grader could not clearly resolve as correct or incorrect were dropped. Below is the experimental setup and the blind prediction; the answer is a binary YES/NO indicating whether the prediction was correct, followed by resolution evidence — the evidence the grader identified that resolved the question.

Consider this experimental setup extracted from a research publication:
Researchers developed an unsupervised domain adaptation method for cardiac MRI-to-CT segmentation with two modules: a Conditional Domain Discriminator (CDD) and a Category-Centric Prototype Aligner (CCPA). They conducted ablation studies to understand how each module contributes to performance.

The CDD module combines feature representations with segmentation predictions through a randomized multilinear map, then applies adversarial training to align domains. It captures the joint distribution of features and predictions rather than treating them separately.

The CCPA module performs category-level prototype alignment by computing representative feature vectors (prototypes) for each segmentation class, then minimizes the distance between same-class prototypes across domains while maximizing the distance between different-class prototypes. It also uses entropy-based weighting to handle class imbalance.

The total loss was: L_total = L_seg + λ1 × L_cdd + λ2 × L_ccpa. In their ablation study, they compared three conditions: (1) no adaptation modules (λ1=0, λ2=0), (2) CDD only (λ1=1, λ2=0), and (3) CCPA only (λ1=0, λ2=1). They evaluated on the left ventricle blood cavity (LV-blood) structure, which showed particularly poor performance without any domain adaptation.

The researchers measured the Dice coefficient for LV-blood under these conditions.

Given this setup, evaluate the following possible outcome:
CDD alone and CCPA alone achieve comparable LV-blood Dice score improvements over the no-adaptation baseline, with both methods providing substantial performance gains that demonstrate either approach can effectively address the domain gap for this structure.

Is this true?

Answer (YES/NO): YES